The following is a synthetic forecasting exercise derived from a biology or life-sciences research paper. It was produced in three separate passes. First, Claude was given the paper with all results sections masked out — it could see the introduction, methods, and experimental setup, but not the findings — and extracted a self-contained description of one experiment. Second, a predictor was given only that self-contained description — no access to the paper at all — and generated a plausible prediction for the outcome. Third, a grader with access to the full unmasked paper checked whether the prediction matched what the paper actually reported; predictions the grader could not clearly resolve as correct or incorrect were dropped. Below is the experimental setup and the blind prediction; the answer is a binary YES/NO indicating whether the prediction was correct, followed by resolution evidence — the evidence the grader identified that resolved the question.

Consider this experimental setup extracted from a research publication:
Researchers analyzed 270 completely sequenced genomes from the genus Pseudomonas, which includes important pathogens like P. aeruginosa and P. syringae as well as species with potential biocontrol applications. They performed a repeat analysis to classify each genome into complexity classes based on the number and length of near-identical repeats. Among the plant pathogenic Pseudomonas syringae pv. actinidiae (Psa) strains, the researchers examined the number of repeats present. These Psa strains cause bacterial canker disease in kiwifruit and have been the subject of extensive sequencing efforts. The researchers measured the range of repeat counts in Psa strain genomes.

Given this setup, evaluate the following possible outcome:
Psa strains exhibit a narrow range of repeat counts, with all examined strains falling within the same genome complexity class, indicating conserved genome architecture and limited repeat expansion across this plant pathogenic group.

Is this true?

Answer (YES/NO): NO